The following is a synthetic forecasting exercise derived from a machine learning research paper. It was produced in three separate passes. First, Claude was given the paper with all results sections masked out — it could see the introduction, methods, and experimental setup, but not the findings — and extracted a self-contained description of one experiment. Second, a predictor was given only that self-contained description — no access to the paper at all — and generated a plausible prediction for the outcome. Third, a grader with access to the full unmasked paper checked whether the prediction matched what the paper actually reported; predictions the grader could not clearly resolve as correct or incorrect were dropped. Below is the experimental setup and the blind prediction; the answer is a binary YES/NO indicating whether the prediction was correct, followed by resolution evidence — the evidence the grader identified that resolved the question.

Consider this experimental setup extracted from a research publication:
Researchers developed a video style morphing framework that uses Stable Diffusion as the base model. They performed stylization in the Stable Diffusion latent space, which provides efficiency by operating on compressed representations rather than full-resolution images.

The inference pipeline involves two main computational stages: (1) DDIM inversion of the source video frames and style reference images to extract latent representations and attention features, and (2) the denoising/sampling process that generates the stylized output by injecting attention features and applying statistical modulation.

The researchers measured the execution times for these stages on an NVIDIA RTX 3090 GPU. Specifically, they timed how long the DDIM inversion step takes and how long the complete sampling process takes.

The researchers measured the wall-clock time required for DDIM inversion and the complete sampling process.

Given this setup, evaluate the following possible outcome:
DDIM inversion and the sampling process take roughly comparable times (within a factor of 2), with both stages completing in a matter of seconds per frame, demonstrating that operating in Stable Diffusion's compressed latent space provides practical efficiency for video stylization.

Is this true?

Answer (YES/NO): NO